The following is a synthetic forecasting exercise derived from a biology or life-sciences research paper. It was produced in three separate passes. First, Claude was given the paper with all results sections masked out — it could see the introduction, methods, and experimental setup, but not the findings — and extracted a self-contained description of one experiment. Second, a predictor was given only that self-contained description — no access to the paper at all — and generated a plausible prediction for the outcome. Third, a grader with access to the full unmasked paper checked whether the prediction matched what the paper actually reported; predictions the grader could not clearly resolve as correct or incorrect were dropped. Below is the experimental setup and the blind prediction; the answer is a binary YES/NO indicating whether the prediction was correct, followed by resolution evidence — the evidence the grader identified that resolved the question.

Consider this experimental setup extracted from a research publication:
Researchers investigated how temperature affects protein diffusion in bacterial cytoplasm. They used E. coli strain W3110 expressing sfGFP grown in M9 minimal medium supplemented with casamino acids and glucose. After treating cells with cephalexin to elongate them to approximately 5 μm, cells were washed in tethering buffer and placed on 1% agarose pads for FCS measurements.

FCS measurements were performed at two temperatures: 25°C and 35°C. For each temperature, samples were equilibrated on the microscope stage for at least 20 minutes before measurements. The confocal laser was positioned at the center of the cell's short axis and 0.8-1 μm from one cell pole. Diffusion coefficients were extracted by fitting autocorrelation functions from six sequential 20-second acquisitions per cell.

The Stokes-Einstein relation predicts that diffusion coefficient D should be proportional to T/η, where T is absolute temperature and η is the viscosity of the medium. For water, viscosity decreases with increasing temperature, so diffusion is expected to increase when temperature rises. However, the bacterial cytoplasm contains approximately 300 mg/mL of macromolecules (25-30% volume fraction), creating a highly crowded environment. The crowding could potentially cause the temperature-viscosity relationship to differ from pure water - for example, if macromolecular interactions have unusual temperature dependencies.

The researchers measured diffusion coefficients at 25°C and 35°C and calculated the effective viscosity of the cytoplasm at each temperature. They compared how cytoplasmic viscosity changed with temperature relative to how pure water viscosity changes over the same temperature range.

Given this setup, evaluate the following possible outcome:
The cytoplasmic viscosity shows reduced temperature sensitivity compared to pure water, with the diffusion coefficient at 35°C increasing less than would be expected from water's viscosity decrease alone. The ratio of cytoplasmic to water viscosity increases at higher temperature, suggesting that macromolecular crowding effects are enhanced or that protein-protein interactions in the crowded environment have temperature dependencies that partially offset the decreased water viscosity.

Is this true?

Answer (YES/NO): NO